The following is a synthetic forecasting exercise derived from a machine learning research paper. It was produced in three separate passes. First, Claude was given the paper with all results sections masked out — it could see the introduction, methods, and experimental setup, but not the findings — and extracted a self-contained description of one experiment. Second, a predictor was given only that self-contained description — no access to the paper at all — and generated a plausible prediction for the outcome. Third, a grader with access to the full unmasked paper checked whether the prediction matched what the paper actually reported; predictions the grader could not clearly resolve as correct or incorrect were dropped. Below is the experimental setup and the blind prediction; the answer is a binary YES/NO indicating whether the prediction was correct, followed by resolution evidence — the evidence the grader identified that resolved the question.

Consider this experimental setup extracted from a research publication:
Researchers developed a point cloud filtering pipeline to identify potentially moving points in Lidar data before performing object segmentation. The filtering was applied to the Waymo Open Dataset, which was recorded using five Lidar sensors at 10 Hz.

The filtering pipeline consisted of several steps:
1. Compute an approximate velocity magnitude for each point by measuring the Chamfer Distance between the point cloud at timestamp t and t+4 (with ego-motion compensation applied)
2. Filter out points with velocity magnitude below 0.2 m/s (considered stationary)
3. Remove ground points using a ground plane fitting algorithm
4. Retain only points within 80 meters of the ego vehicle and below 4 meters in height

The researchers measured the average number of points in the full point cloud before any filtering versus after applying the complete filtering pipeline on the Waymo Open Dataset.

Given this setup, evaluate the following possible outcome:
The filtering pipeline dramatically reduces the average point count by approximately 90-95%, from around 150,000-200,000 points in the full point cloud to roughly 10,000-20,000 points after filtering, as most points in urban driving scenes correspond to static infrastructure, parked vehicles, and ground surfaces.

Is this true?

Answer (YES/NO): YES